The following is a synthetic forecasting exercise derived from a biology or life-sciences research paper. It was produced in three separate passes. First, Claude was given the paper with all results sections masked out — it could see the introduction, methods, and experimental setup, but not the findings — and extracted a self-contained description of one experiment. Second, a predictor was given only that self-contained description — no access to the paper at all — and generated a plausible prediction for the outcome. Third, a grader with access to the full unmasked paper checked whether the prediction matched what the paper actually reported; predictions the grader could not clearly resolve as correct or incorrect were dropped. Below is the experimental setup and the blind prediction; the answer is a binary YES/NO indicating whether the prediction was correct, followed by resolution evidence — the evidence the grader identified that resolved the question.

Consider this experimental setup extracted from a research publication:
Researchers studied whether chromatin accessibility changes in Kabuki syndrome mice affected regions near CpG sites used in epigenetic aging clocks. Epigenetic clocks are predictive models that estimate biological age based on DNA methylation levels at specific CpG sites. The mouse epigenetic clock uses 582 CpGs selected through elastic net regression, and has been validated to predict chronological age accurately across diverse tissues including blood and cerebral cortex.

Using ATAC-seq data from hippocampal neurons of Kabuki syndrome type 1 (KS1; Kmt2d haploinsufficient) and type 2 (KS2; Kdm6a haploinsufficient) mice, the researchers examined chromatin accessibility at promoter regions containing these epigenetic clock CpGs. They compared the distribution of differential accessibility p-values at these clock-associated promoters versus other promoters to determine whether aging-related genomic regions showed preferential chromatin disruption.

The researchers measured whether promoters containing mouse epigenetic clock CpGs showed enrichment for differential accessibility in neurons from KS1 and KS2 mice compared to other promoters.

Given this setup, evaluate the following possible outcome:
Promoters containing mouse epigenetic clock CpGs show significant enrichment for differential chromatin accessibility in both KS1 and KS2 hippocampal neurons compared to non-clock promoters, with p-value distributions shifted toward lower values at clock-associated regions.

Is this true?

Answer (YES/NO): YES